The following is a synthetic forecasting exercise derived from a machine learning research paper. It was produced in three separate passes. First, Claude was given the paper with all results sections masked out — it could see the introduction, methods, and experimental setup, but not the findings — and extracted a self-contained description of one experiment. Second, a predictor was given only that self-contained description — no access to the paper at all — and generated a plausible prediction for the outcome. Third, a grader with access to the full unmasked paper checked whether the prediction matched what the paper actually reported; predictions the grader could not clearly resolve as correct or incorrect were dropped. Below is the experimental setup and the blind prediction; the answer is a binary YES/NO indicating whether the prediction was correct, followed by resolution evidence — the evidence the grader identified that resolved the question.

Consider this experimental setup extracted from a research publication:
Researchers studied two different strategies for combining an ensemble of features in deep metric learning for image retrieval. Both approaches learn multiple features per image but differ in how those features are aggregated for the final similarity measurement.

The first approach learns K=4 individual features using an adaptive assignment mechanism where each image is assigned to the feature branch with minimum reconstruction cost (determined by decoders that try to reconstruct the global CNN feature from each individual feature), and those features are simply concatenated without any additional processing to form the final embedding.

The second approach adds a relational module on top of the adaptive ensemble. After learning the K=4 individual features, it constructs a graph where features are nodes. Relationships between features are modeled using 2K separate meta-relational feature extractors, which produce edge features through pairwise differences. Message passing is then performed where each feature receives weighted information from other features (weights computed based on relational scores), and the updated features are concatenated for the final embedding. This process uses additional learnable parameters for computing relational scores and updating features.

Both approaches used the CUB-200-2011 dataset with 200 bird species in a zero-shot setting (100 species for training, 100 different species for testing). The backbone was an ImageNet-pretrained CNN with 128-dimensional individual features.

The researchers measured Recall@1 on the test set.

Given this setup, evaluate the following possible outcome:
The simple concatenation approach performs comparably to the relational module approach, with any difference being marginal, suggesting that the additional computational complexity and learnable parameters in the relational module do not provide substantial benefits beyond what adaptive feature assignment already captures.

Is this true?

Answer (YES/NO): NO